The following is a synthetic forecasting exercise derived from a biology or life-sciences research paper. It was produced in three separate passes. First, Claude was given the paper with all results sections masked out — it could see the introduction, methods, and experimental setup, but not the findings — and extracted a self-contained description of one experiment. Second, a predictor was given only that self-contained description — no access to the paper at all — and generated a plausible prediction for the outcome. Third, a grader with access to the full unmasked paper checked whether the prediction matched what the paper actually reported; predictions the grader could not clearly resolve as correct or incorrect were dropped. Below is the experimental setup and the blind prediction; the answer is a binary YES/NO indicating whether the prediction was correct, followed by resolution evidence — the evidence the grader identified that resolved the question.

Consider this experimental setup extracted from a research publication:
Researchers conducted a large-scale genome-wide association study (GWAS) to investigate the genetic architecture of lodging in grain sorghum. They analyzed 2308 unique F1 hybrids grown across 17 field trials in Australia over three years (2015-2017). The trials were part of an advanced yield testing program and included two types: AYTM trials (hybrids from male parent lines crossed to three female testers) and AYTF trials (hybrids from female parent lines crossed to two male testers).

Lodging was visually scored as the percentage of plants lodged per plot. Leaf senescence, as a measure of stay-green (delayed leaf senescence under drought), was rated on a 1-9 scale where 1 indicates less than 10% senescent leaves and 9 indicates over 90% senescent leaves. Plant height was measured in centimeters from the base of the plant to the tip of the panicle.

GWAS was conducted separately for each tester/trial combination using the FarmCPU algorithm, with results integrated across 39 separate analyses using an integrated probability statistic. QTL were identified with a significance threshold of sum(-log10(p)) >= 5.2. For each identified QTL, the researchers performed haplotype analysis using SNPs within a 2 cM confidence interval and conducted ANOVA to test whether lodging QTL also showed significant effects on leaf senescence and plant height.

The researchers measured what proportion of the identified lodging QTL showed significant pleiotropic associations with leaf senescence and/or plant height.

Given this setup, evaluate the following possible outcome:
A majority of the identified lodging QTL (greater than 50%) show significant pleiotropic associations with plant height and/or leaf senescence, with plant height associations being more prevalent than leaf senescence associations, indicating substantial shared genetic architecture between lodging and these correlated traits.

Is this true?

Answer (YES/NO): NO